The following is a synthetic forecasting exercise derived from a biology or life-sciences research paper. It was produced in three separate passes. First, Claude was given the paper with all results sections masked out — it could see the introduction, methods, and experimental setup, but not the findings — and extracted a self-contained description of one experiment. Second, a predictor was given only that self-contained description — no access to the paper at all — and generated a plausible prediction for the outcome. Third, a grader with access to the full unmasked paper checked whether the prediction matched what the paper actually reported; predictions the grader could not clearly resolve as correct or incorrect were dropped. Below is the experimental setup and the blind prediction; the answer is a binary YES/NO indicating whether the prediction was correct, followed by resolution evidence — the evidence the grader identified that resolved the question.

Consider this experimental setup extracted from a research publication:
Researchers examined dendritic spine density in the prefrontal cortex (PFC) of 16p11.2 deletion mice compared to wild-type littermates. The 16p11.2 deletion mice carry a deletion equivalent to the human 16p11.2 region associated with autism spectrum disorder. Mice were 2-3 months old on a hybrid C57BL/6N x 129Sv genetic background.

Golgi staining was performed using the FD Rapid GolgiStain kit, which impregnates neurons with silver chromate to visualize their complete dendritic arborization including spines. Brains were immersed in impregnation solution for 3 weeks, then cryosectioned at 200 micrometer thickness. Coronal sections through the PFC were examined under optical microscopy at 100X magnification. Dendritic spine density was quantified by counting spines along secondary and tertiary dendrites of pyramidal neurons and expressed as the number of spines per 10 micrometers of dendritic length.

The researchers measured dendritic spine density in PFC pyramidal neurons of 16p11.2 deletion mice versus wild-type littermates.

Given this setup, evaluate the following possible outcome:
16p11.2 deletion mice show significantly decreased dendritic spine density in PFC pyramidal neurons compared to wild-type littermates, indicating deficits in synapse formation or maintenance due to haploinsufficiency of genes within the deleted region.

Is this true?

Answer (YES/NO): NO